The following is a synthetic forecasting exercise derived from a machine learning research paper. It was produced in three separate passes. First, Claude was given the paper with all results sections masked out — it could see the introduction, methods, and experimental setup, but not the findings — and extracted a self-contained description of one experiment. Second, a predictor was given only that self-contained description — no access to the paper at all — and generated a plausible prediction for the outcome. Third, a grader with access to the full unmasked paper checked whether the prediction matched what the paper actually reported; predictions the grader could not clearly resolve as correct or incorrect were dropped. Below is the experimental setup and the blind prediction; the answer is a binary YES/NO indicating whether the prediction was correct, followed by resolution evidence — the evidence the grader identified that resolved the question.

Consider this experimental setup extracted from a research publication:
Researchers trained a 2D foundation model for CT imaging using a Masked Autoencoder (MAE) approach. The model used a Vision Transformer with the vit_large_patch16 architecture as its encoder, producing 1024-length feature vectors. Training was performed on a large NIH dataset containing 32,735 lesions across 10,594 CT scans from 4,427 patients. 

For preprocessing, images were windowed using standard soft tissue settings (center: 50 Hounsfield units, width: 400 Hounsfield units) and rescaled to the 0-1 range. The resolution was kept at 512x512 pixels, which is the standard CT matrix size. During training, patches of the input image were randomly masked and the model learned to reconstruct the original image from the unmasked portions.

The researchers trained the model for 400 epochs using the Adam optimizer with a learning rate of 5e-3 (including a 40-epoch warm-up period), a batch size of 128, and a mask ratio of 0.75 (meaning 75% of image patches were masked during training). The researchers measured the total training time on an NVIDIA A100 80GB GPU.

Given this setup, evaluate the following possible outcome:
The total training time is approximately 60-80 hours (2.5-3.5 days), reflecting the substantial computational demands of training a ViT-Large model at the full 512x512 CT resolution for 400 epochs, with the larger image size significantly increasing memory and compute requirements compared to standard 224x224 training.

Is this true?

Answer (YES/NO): NO